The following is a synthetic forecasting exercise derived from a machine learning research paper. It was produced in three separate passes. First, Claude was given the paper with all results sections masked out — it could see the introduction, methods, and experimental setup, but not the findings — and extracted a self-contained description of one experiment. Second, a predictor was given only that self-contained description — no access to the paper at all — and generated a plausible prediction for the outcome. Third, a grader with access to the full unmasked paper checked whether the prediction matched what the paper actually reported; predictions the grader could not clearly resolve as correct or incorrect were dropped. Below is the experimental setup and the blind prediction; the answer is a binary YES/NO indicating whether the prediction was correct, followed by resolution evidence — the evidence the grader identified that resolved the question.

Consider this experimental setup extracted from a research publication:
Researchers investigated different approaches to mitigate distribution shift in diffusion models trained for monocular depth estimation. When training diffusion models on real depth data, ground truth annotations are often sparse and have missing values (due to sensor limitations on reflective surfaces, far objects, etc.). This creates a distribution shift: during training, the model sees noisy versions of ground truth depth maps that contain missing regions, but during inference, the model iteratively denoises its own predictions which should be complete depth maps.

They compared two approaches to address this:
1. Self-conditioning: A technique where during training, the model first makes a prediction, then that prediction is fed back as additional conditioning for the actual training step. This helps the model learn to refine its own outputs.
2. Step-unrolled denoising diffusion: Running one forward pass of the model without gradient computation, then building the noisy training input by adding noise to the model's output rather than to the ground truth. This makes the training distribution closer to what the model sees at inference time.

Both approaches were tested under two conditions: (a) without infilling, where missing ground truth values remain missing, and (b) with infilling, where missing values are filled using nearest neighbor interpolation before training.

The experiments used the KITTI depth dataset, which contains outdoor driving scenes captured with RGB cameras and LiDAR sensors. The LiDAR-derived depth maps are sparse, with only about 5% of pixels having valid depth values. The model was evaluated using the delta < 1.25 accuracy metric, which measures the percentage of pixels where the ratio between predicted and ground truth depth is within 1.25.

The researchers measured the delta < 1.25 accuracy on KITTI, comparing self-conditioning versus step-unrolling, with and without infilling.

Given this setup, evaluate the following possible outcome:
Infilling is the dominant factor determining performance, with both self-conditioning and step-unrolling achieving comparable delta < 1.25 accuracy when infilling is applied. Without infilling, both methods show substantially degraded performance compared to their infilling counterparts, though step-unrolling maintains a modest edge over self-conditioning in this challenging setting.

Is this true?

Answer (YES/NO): NO